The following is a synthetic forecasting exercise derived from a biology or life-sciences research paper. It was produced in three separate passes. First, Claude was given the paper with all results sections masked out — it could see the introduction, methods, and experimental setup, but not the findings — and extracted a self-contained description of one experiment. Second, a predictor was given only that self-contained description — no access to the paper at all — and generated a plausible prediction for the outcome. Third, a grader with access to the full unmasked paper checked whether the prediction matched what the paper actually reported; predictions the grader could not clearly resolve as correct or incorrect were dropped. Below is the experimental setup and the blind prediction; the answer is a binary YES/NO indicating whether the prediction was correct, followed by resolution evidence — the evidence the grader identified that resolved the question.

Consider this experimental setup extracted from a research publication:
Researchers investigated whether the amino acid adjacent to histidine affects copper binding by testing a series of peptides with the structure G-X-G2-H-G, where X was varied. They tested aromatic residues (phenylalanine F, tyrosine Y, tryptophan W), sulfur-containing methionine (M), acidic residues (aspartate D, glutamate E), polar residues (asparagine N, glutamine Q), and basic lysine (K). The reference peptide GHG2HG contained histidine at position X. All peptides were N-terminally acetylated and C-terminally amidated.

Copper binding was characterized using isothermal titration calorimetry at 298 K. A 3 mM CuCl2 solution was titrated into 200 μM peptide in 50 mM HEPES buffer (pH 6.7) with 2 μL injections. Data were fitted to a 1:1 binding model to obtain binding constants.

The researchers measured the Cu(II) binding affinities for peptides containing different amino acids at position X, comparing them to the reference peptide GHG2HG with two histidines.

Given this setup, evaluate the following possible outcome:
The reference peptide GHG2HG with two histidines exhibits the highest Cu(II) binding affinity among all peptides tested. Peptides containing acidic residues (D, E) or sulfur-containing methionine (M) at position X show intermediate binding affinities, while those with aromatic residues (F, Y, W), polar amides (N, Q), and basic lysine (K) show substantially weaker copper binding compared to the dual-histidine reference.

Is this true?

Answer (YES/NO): NO